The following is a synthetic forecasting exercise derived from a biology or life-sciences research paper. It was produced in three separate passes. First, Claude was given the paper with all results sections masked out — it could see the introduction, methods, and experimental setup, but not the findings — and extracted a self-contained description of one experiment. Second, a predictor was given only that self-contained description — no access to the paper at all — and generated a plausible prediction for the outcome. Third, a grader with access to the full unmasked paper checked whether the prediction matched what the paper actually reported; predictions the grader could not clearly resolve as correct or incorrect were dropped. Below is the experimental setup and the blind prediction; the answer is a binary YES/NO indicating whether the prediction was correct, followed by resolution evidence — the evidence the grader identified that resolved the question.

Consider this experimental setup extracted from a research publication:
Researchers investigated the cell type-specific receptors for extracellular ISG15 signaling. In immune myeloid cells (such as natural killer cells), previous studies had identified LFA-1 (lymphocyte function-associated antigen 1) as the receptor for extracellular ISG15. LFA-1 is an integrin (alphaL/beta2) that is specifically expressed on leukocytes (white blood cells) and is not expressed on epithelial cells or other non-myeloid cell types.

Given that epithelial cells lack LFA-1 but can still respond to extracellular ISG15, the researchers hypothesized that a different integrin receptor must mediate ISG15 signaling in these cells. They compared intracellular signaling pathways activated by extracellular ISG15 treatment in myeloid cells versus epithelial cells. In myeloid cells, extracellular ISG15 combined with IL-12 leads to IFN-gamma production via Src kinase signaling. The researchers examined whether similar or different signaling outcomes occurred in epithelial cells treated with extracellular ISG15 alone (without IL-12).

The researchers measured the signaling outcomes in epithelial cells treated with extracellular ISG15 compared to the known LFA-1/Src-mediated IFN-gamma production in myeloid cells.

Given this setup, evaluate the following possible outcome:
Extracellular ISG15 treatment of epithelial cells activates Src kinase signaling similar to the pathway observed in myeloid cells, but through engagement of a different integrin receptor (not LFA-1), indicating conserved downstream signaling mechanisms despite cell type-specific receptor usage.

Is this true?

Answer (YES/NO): NO